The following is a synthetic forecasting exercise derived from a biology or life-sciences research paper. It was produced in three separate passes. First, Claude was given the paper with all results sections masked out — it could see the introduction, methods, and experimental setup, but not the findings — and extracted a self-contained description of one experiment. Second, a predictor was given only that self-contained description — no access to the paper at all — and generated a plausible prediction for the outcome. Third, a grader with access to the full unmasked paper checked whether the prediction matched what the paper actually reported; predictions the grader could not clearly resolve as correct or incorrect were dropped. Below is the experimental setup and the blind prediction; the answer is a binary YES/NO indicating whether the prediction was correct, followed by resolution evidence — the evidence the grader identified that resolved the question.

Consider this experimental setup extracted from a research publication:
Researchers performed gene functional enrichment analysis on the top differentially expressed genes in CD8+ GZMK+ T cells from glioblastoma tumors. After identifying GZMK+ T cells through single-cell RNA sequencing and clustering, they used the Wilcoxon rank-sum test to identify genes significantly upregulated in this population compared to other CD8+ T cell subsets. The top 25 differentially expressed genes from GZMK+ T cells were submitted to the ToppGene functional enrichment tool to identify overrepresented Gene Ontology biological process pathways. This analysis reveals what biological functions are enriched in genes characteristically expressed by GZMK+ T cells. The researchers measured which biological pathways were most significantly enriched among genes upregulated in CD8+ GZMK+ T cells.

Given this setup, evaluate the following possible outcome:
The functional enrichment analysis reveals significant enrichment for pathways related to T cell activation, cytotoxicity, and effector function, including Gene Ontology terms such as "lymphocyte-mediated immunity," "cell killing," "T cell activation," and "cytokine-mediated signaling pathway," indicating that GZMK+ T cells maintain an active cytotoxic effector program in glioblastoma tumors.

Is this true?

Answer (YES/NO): NO